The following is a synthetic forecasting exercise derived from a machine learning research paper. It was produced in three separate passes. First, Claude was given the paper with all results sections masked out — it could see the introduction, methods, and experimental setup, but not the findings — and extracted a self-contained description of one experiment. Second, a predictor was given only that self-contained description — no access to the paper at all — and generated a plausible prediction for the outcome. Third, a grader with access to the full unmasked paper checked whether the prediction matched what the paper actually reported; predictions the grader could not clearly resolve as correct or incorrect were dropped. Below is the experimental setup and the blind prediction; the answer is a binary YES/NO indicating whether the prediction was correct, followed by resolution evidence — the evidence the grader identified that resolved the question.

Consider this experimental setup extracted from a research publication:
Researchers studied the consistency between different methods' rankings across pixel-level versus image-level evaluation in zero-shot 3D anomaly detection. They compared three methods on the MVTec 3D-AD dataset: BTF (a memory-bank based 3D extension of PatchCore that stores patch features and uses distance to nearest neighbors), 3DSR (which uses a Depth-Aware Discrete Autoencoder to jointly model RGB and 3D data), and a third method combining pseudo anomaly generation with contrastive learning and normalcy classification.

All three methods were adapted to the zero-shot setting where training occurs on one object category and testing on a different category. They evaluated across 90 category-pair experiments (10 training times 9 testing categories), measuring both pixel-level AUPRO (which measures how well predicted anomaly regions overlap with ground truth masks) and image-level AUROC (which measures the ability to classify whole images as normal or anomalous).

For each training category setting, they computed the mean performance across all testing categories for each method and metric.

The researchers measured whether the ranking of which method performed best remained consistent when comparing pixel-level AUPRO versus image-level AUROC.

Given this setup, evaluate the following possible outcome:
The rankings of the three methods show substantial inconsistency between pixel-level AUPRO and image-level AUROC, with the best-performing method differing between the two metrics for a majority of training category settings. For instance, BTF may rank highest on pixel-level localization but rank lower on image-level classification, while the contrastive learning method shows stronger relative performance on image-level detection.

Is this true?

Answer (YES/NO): NO